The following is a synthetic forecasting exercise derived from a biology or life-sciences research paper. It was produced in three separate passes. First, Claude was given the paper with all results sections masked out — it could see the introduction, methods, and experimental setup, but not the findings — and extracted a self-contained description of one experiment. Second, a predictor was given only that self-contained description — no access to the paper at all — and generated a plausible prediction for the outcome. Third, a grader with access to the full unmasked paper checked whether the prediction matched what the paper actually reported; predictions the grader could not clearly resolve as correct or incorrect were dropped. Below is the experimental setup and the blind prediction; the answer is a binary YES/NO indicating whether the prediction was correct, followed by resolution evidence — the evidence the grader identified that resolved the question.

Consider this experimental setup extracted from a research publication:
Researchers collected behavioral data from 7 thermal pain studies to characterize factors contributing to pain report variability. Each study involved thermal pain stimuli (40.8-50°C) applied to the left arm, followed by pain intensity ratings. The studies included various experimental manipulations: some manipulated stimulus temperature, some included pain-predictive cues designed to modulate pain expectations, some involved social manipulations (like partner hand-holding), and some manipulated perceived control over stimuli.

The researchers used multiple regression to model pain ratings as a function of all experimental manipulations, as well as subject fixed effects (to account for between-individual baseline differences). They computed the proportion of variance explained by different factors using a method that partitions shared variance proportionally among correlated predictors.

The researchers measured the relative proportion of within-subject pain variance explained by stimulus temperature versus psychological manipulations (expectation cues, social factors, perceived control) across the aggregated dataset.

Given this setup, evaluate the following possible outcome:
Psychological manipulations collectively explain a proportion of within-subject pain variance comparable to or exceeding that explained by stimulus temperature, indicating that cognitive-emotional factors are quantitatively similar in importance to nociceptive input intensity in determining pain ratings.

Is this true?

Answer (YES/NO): NO